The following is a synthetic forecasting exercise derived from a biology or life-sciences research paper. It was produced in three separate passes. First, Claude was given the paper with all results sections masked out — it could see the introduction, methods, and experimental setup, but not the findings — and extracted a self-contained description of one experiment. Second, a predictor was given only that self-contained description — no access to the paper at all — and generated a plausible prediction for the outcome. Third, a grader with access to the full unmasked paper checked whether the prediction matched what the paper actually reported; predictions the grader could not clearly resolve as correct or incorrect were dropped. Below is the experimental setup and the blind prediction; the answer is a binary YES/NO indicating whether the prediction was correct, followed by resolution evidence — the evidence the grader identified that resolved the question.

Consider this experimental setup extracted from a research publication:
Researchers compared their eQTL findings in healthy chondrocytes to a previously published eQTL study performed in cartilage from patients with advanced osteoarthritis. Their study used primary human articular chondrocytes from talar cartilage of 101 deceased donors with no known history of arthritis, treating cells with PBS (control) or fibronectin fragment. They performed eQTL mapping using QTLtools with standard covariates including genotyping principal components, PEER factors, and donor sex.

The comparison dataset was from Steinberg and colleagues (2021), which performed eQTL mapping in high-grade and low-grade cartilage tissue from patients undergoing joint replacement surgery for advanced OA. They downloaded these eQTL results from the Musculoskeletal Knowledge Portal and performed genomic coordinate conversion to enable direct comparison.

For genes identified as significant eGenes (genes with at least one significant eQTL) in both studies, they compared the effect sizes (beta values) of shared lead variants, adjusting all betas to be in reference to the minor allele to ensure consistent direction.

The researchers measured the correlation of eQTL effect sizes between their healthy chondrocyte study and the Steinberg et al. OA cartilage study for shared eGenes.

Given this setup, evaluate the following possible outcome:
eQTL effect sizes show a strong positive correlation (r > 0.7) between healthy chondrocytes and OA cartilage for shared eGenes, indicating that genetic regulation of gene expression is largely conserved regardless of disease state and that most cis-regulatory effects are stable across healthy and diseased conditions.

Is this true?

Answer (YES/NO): YES